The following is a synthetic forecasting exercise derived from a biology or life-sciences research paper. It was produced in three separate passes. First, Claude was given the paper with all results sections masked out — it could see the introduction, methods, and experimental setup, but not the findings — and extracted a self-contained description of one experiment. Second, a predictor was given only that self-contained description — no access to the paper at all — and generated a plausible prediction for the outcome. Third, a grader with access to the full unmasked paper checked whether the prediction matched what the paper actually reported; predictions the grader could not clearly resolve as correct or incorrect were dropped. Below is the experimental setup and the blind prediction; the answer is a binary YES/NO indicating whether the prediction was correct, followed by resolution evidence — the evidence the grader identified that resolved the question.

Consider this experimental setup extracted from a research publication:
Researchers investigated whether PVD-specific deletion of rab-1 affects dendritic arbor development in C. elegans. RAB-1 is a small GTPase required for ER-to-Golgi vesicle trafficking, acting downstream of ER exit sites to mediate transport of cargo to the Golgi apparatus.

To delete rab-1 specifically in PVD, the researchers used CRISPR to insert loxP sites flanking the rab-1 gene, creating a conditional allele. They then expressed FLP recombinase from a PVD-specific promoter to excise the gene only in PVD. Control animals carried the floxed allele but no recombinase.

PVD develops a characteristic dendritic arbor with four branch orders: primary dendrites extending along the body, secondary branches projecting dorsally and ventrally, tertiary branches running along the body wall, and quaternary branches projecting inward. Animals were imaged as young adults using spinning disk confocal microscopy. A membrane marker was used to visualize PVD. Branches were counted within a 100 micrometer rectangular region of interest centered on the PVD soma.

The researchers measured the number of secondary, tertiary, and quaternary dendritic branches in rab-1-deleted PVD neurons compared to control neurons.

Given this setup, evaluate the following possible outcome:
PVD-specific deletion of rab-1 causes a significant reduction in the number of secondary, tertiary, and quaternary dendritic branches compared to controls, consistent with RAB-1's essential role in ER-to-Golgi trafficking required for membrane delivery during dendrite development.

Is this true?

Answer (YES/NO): YES